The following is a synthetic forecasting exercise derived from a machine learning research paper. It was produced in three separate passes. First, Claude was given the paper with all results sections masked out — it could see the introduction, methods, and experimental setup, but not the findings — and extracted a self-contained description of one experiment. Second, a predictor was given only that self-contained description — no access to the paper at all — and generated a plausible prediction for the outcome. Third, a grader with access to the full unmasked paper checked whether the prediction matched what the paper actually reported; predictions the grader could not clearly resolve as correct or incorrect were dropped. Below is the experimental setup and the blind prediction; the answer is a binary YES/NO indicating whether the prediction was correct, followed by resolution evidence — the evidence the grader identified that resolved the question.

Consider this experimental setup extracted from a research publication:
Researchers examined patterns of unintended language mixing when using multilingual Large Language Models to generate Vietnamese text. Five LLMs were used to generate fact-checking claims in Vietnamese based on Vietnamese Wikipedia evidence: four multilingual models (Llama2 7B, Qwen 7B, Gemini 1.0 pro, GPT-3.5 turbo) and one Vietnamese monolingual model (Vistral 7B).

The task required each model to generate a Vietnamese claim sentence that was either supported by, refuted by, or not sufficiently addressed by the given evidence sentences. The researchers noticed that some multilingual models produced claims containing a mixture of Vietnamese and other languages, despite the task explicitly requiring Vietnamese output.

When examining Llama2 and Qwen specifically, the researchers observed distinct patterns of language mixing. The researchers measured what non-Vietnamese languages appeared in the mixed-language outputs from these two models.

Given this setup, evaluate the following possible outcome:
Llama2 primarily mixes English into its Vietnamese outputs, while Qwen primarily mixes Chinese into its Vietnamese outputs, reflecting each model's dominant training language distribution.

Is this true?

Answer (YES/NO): YES